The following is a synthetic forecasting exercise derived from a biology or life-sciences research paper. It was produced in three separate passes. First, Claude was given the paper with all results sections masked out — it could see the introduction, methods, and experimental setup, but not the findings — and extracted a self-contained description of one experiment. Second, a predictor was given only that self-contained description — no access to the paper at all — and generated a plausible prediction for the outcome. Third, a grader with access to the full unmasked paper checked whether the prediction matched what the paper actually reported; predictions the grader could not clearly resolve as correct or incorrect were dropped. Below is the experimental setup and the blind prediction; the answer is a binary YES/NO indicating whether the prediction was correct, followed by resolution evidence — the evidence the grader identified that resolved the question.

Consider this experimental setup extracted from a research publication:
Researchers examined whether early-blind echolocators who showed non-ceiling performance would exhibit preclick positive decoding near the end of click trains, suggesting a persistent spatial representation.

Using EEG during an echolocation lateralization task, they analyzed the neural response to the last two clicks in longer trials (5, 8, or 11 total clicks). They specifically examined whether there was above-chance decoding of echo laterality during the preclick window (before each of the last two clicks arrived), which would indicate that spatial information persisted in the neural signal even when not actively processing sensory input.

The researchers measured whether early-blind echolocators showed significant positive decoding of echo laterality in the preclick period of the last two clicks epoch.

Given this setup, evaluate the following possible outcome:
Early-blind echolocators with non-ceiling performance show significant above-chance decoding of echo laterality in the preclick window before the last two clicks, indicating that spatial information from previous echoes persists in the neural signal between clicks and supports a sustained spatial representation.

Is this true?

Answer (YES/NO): YES